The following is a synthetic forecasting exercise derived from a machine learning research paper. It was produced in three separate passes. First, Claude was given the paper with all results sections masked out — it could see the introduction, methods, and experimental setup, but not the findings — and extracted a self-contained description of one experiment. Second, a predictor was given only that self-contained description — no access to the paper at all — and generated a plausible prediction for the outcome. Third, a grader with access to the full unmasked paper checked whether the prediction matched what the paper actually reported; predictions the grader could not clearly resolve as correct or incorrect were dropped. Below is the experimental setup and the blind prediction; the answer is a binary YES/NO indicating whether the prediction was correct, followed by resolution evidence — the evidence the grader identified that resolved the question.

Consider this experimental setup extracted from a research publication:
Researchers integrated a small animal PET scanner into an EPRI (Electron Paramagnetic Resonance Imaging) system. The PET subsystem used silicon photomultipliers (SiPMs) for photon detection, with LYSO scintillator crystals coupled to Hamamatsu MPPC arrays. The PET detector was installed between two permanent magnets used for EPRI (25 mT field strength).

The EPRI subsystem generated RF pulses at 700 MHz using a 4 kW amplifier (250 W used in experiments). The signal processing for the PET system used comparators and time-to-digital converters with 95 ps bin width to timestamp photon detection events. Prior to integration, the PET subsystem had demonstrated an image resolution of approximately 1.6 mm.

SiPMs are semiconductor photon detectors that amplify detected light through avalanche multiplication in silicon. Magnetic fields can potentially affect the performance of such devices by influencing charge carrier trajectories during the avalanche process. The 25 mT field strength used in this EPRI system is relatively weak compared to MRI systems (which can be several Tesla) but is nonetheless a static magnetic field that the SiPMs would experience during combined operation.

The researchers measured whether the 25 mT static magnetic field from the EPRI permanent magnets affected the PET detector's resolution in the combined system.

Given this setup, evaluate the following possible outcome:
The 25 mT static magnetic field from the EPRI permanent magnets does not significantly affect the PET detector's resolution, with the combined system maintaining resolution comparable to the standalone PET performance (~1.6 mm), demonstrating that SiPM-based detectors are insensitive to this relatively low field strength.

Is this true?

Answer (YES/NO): YES